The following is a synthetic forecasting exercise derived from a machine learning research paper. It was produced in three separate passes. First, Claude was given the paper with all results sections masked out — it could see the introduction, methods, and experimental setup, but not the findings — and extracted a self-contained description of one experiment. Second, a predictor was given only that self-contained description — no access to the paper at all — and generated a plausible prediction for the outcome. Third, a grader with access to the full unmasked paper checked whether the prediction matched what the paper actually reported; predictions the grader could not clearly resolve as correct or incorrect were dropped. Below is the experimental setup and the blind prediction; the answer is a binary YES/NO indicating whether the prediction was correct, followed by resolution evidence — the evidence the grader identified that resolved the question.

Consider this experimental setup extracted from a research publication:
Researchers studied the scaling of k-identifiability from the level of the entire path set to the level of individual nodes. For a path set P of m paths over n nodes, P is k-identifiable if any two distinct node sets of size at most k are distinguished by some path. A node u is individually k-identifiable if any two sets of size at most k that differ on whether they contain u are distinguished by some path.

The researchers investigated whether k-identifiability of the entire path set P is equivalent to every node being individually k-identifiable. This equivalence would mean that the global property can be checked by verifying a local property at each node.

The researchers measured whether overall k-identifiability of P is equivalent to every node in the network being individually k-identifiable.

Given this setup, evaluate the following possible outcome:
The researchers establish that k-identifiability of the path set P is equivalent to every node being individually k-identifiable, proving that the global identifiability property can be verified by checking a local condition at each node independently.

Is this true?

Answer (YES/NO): YES